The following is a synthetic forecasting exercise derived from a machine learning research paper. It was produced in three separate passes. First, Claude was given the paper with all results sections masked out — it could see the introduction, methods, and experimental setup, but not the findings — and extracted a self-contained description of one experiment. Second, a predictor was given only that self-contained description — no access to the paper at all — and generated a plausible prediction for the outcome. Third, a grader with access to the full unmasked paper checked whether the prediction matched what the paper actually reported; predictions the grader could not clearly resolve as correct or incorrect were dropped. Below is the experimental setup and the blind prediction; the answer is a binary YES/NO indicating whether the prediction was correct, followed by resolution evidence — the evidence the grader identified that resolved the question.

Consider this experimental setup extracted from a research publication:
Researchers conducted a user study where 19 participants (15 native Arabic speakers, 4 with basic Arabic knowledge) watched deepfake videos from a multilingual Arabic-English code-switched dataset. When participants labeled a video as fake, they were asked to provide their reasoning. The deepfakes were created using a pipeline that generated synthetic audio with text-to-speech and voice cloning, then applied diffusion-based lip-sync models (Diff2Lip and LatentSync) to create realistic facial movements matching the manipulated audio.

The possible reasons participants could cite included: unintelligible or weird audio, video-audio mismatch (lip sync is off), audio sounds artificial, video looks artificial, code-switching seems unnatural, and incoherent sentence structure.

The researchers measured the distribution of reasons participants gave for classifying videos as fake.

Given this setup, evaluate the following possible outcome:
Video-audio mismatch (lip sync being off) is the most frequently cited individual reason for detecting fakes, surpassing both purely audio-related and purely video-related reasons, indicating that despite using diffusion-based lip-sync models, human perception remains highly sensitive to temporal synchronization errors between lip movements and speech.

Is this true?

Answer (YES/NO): NO